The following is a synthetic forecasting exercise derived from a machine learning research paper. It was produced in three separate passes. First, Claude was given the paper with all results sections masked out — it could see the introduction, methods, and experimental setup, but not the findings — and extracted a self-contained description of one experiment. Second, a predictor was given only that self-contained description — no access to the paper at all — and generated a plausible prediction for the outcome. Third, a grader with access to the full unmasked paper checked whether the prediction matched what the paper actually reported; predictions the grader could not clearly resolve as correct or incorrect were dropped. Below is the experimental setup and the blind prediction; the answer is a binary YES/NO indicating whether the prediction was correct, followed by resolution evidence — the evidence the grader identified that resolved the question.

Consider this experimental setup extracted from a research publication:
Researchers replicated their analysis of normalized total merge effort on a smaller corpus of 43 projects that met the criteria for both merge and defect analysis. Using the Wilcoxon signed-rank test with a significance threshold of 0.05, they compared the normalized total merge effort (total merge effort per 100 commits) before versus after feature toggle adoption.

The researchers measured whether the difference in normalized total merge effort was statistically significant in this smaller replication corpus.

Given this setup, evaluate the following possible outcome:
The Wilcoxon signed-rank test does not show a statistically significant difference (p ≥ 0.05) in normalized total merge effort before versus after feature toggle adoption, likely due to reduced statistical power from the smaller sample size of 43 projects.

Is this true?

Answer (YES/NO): YES